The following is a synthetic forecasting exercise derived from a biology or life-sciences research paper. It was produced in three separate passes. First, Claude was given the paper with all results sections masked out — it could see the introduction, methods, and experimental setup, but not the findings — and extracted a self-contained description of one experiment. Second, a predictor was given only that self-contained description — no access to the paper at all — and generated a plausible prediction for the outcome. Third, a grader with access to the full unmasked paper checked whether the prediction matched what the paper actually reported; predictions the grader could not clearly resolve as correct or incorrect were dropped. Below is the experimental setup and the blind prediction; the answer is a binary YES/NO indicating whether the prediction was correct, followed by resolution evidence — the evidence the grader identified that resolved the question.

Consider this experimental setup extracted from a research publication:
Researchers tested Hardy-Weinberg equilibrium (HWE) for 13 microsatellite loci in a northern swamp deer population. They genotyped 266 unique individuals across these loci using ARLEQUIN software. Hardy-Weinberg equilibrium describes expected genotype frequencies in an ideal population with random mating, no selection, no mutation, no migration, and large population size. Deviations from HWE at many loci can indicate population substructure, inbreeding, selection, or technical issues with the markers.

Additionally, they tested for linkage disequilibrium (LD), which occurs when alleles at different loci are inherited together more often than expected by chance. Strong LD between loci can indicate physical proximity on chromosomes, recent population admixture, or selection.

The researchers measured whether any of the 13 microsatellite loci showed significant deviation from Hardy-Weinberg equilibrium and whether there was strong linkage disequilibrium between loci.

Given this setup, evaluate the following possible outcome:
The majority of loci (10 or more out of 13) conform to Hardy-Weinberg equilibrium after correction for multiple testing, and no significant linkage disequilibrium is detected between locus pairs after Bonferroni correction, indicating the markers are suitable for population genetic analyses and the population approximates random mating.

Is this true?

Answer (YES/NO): YES